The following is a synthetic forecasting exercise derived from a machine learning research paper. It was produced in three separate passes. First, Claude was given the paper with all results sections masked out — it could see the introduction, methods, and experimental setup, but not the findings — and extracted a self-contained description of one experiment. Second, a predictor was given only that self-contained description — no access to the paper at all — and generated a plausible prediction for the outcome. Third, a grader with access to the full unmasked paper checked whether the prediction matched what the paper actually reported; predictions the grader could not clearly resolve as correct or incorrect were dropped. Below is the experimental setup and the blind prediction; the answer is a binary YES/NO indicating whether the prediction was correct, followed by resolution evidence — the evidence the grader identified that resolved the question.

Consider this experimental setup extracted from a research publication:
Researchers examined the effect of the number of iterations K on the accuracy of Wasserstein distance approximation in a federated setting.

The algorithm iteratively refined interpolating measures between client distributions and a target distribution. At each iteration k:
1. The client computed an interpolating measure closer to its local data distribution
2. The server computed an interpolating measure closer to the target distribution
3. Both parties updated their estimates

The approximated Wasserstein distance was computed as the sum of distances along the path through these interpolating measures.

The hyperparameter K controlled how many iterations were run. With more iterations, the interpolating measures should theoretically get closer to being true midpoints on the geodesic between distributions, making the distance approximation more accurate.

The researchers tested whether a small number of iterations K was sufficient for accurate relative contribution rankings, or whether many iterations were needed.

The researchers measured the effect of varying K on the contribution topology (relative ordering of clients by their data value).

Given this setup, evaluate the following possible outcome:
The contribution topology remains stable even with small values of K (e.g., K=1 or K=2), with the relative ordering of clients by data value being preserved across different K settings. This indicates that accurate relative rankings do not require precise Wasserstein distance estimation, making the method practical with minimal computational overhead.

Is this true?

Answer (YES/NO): YES